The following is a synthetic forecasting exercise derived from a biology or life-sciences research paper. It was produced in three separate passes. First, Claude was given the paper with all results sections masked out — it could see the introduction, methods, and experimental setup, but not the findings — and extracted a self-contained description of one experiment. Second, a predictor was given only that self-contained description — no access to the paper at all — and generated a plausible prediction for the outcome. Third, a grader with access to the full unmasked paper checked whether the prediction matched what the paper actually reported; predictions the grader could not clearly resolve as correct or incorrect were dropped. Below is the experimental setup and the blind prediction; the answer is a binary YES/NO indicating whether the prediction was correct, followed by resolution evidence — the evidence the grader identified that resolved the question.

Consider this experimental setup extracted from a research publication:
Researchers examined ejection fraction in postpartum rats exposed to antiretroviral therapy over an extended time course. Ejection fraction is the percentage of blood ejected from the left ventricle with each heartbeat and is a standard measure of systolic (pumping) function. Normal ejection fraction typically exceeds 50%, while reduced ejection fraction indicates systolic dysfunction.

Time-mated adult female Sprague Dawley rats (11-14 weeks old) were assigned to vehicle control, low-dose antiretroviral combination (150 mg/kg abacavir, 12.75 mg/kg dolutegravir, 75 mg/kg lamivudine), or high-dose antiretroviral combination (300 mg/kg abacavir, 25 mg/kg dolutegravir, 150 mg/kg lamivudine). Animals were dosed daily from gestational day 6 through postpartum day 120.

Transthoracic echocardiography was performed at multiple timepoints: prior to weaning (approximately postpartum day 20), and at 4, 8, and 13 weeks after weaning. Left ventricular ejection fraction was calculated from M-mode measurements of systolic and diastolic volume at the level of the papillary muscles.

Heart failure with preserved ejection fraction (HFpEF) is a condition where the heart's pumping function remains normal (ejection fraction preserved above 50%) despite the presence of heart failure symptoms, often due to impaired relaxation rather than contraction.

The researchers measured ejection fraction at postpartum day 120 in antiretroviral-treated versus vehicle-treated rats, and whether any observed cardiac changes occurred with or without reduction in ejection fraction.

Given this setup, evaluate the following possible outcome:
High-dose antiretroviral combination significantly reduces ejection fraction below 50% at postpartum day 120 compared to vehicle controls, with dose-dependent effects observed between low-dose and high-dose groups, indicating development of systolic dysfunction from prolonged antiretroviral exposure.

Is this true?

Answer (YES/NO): NO